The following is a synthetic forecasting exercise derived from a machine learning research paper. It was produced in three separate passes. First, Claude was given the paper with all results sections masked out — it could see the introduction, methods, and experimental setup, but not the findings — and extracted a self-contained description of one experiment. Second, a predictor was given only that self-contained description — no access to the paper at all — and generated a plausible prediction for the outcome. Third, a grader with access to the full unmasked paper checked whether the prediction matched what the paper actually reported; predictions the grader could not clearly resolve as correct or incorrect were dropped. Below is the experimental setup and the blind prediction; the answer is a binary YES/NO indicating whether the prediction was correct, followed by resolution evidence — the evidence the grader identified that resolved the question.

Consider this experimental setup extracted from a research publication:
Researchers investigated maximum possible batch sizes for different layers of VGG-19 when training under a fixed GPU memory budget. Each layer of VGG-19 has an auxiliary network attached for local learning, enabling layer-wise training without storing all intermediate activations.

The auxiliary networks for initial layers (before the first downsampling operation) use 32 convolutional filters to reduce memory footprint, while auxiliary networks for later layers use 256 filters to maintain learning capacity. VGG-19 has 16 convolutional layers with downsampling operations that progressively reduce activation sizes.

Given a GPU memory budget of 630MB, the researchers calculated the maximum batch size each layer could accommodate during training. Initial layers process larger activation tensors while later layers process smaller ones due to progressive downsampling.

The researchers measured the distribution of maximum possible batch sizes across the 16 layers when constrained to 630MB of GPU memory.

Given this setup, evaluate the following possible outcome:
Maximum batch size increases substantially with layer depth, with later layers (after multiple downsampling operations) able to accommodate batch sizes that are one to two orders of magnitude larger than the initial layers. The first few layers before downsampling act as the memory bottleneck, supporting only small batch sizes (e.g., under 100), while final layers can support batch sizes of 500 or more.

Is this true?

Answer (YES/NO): YES